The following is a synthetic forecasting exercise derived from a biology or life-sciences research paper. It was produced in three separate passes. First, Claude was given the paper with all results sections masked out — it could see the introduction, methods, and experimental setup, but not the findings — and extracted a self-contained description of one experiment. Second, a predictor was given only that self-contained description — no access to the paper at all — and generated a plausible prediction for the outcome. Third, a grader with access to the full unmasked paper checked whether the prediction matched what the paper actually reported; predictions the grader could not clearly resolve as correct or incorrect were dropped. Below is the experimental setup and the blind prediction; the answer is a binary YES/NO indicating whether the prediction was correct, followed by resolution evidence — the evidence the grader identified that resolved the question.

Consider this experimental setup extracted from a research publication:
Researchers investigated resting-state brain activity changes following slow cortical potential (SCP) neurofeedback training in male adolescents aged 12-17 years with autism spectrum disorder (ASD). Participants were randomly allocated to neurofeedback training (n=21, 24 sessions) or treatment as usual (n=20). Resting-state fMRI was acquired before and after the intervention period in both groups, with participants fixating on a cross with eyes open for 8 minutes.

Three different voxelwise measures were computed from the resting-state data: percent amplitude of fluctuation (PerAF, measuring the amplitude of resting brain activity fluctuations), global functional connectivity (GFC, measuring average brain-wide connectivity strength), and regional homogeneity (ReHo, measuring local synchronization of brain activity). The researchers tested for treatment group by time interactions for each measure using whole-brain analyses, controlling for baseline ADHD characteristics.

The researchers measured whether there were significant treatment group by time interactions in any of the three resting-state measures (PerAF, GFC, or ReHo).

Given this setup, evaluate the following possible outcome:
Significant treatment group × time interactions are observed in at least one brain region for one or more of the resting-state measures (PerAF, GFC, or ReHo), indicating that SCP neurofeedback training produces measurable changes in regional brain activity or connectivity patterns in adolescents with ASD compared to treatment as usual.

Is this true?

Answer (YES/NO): NO